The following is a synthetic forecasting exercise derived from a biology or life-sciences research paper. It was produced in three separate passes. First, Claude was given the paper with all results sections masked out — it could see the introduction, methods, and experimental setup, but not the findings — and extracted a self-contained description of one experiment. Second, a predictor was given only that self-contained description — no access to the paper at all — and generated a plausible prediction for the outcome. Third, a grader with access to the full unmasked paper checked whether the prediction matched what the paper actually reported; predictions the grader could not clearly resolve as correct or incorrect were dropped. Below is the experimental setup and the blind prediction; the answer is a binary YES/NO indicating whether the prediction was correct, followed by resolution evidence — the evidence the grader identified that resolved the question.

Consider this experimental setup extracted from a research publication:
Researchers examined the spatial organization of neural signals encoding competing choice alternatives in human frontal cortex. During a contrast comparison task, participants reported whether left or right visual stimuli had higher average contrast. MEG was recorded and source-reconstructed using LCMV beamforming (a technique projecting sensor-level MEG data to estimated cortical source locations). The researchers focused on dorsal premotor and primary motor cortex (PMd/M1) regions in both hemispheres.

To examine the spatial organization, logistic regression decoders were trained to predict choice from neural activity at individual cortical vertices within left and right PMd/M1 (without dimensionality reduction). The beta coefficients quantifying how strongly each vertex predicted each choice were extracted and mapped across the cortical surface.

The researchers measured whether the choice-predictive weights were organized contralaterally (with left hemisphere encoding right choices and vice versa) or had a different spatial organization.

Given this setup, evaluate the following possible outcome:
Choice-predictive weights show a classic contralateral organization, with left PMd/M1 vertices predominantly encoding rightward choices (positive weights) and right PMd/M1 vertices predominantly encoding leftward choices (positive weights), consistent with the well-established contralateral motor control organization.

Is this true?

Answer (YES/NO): YES